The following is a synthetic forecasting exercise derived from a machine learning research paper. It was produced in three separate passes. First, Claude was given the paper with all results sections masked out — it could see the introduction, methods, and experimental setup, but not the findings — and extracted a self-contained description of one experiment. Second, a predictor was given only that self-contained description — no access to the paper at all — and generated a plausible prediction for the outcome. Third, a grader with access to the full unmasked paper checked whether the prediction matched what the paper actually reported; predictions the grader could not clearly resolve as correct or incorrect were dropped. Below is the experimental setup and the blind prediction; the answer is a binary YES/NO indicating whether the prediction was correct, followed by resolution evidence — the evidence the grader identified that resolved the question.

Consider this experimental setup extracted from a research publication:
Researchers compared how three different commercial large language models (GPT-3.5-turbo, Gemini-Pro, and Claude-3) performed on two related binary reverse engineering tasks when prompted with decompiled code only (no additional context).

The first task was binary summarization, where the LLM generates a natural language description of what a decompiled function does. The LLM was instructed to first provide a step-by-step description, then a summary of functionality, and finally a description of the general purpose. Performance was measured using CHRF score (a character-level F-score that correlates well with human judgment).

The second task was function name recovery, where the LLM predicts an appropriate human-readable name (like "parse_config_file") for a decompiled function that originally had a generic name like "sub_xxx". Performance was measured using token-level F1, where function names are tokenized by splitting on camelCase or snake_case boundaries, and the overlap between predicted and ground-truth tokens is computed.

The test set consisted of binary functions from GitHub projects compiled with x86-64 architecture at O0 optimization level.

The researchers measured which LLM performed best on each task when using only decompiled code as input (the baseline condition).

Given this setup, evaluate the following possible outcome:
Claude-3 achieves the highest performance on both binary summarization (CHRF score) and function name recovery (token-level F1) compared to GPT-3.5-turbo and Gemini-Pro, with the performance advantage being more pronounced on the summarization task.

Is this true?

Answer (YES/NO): NO